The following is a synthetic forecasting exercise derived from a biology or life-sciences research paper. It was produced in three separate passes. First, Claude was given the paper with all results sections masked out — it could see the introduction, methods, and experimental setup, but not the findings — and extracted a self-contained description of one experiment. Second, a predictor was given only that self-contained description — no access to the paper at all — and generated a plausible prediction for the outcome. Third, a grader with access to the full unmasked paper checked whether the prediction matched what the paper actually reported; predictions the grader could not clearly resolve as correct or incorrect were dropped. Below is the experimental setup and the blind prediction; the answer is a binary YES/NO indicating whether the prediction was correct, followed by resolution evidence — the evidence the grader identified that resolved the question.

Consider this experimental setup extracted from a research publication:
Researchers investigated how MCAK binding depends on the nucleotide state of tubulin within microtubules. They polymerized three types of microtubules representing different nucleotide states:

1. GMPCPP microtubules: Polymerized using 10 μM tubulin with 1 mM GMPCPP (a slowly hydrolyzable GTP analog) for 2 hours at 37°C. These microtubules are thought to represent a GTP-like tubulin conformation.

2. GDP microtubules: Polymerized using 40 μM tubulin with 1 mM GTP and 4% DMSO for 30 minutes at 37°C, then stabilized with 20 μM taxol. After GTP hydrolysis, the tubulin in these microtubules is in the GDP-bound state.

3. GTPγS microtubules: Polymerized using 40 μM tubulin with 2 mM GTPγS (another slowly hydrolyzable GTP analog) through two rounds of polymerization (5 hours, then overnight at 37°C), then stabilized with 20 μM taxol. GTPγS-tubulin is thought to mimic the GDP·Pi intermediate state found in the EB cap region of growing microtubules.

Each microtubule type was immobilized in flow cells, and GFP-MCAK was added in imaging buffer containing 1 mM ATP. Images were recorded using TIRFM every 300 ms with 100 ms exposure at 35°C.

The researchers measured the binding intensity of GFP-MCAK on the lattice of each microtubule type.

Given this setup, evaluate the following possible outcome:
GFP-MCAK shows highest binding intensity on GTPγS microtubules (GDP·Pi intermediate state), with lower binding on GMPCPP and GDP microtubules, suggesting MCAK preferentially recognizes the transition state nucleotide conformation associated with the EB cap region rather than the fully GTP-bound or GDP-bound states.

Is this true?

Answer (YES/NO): YES